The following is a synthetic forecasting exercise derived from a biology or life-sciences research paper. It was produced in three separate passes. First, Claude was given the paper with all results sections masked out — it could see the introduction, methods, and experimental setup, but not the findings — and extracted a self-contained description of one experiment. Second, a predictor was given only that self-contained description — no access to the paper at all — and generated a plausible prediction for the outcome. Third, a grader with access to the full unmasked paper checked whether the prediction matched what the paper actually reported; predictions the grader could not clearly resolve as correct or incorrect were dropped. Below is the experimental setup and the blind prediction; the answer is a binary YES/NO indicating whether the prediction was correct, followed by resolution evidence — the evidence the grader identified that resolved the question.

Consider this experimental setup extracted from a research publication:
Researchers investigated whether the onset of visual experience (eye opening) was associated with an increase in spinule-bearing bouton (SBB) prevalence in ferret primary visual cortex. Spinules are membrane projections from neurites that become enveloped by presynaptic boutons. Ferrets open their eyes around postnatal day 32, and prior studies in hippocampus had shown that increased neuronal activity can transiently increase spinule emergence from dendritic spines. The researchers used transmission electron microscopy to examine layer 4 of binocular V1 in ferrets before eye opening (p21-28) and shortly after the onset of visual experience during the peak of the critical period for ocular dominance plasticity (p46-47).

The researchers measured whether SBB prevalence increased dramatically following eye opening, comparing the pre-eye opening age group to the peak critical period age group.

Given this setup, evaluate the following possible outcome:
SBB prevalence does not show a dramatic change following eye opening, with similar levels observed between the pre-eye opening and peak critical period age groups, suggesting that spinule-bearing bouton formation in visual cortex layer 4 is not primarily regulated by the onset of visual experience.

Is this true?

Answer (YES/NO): YES